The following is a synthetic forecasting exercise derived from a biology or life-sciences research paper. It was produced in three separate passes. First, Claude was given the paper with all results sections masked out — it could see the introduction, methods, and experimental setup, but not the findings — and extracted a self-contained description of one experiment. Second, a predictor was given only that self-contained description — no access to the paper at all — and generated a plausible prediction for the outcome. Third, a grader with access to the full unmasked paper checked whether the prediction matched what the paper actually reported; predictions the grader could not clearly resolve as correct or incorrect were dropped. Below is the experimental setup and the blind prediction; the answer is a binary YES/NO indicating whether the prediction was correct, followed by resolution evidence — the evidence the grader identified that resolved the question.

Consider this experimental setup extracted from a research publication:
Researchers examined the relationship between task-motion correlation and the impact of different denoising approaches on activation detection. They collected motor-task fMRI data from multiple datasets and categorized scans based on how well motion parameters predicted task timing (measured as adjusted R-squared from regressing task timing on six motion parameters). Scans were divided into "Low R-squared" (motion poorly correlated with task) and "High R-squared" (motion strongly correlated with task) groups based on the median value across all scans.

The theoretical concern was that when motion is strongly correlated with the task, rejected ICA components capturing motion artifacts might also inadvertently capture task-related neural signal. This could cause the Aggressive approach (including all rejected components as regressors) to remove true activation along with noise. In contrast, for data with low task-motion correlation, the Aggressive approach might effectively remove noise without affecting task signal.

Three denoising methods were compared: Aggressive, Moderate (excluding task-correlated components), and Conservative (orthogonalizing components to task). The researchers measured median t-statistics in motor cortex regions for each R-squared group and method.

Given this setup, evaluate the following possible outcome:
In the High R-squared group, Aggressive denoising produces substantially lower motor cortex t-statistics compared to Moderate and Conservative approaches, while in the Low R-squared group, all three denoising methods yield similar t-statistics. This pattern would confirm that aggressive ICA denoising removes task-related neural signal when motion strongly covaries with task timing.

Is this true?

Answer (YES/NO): NO